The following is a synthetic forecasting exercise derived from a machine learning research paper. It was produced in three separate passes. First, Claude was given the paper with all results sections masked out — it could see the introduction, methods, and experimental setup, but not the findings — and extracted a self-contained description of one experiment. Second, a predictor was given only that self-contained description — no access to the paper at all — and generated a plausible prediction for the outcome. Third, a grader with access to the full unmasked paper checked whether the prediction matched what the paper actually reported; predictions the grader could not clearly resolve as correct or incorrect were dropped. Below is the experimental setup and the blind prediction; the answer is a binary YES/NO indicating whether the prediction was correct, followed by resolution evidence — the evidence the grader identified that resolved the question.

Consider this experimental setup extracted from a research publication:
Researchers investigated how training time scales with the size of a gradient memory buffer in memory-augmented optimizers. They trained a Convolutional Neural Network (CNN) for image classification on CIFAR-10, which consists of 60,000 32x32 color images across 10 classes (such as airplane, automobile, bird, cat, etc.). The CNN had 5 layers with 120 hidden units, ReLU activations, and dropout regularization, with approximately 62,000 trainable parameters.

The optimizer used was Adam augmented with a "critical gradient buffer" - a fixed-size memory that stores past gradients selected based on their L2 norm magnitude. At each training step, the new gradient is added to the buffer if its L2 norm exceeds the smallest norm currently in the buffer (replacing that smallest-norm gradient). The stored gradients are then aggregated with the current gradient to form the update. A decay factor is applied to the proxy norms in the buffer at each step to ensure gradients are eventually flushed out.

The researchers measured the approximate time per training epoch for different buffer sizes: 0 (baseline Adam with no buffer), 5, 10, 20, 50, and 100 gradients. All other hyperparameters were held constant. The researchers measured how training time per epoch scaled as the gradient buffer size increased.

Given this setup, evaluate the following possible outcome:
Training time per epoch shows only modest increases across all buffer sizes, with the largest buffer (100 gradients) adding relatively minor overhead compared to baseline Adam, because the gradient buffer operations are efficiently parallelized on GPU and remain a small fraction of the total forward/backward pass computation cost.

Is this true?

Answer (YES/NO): NO